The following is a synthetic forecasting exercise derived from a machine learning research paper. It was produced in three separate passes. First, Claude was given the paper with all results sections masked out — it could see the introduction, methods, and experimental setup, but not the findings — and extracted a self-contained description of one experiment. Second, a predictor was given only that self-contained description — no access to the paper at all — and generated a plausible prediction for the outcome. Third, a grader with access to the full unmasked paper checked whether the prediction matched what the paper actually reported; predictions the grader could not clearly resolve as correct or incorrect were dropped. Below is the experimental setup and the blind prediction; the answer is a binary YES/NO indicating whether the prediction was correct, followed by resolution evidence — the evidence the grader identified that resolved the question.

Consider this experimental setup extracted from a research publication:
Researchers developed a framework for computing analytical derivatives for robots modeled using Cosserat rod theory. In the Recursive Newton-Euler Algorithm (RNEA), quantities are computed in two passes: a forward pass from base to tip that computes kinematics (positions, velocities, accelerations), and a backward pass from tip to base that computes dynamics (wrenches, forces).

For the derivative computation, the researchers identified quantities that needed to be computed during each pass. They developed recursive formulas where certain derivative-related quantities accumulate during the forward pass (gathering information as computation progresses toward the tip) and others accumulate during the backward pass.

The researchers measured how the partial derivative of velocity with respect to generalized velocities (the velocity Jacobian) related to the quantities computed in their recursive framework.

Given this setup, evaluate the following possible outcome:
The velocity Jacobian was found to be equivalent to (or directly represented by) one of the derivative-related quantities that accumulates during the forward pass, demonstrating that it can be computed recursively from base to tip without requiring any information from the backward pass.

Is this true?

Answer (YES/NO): YES